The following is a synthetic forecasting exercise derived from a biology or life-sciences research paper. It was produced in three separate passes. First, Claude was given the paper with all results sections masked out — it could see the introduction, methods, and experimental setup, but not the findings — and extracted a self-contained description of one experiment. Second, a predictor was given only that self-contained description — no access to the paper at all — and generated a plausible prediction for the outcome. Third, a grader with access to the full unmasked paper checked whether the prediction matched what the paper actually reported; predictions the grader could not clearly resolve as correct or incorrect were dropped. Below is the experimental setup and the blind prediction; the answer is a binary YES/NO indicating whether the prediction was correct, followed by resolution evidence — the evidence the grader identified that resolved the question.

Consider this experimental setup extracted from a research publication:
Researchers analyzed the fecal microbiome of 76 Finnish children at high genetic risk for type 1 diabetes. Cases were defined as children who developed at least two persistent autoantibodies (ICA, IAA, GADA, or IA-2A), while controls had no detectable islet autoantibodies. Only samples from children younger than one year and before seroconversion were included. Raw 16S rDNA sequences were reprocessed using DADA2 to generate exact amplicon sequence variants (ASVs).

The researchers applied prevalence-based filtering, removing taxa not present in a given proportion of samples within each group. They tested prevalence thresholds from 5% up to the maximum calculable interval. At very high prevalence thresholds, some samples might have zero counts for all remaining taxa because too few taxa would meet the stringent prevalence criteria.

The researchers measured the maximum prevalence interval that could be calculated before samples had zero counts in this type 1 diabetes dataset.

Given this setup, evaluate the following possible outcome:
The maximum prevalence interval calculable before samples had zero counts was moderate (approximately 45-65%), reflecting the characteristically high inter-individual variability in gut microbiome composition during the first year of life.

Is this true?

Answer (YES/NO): NO